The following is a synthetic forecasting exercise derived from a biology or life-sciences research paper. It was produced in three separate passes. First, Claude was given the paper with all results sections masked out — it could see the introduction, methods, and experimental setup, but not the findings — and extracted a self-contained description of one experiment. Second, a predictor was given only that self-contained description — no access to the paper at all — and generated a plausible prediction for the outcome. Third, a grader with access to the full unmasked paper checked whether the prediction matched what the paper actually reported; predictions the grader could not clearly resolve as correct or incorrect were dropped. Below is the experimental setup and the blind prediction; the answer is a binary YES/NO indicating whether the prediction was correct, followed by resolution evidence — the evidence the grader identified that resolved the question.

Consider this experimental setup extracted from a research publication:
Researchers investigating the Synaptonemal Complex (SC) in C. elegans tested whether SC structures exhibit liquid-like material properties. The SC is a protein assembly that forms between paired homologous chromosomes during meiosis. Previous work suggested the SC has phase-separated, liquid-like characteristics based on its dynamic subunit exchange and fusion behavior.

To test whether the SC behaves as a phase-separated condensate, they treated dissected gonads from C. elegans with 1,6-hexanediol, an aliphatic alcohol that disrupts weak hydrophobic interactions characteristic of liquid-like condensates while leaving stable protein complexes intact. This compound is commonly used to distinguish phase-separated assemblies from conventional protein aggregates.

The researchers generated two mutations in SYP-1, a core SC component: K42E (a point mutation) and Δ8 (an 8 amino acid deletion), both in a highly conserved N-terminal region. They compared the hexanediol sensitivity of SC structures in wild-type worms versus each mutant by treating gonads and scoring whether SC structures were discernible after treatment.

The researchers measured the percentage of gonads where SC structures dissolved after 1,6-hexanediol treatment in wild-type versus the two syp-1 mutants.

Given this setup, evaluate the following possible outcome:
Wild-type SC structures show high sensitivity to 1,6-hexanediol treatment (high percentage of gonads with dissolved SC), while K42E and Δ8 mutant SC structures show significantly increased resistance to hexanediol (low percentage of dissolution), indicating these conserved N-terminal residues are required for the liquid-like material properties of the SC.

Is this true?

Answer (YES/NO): NO